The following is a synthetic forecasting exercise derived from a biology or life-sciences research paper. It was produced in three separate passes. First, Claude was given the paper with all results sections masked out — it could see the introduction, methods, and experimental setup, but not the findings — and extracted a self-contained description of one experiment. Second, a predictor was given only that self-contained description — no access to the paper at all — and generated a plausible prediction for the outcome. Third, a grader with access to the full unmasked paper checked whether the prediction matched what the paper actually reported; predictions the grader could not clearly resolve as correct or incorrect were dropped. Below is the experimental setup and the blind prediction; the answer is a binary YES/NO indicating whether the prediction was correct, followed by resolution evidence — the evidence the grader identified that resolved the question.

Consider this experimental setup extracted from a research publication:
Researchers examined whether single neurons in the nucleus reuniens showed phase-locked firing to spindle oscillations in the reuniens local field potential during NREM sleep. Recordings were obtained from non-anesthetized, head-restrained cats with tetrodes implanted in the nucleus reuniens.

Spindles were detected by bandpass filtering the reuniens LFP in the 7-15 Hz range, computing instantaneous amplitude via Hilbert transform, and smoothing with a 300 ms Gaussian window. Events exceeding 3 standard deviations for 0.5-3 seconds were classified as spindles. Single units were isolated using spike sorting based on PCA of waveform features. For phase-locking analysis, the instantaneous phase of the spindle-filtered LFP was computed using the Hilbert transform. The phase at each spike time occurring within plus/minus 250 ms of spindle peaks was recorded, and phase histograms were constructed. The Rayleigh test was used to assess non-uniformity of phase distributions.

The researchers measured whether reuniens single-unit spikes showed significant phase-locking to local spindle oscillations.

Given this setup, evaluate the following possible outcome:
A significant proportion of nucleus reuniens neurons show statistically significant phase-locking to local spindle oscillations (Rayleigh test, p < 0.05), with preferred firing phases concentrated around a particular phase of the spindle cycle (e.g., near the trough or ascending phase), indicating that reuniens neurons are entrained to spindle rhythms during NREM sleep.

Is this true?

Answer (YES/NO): YES